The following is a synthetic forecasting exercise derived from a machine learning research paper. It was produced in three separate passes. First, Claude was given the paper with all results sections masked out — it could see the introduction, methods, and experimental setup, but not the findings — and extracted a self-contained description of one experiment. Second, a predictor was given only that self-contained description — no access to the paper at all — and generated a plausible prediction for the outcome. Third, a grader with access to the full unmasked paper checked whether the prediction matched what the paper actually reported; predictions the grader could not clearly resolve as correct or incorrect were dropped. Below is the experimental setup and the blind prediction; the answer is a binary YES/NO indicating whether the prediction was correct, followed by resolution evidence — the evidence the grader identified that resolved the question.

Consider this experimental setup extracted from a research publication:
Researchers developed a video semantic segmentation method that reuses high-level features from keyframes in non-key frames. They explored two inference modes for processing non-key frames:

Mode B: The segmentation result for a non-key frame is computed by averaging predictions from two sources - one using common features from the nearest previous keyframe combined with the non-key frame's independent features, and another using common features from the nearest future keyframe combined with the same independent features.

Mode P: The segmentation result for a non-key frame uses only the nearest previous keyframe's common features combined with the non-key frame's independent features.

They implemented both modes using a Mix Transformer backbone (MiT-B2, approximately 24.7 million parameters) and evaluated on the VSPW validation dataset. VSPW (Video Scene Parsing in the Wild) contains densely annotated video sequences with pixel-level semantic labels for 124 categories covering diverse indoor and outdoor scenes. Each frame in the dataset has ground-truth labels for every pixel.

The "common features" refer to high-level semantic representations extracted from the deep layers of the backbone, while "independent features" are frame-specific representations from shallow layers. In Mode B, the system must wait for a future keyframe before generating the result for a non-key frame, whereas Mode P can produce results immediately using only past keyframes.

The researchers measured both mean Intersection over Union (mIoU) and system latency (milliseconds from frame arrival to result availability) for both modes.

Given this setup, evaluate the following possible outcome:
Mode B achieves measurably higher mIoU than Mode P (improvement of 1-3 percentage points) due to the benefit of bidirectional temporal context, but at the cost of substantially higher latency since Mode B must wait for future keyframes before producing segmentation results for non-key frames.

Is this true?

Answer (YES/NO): NO